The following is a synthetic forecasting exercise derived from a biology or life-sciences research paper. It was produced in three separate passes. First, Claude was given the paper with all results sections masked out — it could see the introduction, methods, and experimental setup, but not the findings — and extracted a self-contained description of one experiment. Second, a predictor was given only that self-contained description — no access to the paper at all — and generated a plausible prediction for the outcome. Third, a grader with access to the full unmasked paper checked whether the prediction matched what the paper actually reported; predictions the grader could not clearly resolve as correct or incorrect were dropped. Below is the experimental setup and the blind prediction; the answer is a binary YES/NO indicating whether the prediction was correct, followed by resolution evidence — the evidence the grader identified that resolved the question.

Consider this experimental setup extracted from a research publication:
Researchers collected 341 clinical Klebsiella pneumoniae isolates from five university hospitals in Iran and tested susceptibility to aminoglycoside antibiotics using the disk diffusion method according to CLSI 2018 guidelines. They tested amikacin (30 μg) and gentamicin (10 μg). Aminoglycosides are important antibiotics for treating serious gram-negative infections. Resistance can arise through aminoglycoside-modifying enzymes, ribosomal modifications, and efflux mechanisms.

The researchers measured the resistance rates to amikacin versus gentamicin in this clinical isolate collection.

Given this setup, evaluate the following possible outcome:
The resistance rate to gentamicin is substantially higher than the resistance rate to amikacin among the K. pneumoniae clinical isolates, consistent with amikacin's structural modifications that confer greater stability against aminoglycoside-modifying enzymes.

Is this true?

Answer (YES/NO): YES